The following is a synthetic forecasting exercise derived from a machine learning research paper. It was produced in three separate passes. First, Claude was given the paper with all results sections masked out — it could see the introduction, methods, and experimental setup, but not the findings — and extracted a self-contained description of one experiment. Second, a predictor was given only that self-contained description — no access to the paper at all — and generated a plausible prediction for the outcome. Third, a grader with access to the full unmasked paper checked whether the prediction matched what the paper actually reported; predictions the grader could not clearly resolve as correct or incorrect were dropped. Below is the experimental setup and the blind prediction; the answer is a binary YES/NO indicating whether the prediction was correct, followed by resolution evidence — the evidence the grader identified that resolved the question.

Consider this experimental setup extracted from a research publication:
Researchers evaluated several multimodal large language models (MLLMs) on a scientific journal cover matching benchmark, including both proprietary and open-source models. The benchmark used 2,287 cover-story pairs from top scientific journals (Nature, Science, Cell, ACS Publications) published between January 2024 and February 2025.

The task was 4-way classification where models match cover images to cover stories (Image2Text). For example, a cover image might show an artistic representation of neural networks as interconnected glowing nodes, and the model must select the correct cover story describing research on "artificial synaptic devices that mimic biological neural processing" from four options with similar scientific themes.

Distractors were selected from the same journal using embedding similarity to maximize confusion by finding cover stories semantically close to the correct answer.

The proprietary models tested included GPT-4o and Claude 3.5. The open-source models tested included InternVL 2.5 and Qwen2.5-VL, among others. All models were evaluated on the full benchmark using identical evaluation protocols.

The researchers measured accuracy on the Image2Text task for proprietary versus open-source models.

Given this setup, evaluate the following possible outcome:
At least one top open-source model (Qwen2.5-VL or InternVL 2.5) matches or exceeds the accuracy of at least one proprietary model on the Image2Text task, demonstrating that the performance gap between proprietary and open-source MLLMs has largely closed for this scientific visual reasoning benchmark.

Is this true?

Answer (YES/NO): NO